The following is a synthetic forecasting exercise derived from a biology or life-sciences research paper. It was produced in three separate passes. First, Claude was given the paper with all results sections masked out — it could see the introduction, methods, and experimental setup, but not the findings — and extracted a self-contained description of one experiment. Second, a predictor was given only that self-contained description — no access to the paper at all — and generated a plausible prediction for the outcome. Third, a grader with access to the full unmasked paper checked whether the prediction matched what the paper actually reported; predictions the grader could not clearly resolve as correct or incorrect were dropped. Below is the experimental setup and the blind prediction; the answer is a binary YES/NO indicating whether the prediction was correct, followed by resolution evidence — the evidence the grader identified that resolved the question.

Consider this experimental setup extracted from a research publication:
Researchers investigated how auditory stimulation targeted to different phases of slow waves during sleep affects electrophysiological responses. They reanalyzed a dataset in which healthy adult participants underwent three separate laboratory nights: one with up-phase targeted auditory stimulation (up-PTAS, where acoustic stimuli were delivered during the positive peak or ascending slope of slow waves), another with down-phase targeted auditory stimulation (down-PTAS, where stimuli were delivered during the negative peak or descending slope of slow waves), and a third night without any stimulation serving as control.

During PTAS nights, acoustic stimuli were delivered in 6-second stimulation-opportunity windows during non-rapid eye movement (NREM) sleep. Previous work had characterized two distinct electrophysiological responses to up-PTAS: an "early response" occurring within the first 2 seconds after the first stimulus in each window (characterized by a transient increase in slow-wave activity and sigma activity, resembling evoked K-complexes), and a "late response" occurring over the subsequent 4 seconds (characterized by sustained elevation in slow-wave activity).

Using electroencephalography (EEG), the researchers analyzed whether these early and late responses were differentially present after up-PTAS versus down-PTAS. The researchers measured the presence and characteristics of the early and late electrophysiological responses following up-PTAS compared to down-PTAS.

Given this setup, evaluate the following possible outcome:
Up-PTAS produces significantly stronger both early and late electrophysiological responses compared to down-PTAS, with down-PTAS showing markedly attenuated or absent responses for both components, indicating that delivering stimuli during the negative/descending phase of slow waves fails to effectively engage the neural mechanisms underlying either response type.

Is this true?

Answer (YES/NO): NO